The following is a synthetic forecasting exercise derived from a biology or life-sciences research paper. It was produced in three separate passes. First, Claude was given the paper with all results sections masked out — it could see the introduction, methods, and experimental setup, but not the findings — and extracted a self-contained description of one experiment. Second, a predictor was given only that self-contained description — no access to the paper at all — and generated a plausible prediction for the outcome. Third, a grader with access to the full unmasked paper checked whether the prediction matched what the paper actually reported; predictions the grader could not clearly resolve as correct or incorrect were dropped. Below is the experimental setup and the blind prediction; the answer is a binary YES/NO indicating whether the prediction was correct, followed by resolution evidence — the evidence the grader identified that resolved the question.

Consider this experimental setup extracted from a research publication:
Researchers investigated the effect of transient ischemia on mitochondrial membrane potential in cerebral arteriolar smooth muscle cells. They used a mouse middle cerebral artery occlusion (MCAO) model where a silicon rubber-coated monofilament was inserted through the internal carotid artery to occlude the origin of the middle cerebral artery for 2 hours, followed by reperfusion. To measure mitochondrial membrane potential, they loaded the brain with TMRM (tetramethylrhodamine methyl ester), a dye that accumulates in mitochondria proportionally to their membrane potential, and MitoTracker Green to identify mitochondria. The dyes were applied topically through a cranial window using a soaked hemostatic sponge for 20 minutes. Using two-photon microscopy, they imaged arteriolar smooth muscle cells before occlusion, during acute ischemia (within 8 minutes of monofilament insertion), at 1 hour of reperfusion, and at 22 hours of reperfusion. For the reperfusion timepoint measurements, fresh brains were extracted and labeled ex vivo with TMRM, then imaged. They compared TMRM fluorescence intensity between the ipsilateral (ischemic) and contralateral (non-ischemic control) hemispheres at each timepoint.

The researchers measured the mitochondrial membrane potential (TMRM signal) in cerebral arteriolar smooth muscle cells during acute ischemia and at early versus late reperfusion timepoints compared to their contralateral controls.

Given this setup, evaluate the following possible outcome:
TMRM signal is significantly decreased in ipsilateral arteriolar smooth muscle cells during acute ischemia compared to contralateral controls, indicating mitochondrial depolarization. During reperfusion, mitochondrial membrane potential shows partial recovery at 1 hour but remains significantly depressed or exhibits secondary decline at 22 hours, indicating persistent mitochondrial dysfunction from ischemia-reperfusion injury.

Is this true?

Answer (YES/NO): NO